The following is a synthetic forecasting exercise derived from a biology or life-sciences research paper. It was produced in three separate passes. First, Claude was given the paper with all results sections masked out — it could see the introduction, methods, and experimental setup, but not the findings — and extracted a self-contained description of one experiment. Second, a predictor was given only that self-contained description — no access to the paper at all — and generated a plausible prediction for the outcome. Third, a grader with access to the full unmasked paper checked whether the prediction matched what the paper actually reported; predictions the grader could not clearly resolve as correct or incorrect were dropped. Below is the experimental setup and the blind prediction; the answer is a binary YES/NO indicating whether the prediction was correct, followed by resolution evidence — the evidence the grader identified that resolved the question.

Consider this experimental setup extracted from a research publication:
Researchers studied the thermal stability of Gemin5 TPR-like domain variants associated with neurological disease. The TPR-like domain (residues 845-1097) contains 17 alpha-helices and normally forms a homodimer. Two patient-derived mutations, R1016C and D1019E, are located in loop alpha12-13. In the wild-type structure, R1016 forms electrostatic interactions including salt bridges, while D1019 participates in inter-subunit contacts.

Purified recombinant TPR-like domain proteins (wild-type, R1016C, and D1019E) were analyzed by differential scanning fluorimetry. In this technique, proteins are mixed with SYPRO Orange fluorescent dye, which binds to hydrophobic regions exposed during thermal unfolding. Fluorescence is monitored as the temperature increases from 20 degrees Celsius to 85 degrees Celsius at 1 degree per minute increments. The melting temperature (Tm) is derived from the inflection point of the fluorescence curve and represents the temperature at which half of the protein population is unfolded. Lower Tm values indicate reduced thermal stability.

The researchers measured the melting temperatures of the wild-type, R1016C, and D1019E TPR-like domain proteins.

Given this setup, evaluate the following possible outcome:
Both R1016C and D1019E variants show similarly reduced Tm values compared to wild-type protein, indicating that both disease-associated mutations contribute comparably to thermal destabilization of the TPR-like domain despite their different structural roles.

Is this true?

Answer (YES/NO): NO